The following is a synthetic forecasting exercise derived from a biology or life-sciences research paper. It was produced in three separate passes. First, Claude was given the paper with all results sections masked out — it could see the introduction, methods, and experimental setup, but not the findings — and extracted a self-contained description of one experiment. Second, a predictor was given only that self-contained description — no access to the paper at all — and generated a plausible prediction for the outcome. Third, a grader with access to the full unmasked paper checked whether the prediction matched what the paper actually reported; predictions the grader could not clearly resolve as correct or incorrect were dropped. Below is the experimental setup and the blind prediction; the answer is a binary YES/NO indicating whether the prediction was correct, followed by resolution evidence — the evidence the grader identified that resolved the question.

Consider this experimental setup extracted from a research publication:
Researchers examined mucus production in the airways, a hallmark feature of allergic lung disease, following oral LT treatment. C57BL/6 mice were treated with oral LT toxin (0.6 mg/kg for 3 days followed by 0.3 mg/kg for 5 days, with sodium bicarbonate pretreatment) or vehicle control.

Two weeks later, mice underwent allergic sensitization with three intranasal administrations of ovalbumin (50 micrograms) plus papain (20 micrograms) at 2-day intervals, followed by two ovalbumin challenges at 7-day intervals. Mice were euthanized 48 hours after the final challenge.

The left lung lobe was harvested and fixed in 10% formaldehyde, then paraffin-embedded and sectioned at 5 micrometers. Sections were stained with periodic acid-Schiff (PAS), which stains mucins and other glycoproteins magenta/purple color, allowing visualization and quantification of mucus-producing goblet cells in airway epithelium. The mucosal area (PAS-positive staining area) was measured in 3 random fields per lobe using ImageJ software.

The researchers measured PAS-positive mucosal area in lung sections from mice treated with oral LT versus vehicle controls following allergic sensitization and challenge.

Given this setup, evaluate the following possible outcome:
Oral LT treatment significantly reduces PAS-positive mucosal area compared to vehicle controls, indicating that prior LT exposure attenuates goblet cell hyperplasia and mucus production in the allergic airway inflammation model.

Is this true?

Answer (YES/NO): YES